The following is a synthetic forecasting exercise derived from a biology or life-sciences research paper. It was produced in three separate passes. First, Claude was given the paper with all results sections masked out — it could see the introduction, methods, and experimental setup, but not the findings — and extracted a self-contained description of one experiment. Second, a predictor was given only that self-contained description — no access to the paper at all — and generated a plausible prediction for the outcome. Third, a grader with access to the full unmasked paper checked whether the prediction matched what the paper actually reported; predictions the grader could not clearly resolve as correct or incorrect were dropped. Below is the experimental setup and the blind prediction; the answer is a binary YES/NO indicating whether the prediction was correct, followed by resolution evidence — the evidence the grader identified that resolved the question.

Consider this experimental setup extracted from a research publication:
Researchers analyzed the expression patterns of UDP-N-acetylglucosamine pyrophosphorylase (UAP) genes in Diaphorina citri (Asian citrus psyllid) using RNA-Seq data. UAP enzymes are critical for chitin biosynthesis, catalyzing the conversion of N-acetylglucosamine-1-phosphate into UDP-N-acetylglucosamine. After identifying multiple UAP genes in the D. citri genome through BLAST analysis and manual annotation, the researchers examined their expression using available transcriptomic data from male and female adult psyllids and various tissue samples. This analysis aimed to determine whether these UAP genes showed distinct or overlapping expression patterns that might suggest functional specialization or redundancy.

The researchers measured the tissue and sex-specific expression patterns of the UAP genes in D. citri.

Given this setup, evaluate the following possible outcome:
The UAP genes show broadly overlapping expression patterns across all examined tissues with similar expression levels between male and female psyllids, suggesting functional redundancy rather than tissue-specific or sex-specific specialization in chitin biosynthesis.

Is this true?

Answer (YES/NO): NO